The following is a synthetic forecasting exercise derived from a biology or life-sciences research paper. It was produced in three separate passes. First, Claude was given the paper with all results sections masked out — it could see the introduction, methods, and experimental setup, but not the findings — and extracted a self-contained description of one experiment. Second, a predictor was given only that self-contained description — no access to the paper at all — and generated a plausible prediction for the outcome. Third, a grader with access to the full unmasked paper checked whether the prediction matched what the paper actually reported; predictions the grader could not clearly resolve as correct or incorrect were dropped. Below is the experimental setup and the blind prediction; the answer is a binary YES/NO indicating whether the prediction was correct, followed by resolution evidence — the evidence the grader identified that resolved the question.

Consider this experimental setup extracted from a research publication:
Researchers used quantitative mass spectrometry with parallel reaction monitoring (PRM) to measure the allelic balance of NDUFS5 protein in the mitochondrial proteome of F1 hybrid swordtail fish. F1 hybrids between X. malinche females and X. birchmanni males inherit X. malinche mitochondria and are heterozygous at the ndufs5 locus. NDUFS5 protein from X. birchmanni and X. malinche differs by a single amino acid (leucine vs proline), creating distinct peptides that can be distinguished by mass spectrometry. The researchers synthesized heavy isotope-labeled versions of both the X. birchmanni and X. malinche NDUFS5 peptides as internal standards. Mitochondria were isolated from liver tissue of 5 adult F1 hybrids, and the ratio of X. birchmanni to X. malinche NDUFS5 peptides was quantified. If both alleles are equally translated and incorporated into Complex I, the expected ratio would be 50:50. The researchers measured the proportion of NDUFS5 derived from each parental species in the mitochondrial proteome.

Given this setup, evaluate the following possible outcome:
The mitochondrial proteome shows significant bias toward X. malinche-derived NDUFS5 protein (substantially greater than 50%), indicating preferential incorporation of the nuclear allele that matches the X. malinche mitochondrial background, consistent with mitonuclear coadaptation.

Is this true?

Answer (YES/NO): YES